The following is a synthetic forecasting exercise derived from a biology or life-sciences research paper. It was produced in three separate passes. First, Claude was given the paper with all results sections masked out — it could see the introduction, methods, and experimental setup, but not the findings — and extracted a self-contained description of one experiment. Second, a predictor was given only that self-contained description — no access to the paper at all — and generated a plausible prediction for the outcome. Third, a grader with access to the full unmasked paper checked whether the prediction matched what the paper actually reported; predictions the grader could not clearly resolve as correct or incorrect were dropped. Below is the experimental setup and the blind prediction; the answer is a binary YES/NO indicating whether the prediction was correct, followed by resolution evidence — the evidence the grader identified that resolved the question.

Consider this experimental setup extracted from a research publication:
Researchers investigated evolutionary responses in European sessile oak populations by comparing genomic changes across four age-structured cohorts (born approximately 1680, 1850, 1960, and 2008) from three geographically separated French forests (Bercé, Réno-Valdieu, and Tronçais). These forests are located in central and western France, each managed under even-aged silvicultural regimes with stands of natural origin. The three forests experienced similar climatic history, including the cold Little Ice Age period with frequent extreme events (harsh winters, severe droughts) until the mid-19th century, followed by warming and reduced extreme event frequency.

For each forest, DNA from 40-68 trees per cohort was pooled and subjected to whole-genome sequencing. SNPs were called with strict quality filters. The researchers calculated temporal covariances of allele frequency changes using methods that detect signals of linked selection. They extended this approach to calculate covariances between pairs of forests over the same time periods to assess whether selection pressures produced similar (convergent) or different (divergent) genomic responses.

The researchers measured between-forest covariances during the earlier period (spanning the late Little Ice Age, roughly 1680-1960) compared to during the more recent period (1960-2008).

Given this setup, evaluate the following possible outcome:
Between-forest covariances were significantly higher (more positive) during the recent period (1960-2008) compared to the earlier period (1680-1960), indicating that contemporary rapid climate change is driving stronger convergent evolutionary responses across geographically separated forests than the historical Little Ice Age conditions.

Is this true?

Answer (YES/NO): NO